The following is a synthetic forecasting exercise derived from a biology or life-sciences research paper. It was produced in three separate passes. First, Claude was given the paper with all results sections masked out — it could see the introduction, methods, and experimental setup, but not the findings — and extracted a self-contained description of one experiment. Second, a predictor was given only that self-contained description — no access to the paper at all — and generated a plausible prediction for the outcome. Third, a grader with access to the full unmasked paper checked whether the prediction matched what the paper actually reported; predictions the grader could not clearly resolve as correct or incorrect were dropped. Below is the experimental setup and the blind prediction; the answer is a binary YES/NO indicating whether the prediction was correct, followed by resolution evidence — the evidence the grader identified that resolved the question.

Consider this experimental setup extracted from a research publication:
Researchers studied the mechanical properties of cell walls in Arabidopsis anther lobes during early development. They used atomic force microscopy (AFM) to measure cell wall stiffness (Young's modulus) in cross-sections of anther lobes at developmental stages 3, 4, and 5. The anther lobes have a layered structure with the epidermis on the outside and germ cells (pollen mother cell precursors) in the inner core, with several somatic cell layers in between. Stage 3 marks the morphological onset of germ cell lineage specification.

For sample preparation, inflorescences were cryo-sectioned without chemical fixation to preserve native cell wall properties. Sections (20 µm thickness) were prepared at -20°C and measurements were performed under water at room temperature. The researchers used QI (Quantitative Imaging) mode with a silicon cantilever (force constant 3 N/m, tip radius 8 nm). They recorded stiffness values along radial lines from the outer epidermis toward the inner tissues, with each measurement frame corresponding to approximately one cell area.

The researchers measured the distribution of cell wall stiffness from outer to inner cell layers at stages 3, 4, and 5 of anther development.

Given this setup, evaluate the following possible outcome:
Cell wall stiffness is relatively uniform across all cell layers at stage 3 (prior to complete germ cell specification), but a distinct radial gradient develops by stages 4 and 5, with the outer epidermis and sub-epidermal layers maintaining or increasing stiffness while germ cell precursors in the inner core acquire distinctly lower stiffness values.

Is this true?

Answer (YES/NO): NO